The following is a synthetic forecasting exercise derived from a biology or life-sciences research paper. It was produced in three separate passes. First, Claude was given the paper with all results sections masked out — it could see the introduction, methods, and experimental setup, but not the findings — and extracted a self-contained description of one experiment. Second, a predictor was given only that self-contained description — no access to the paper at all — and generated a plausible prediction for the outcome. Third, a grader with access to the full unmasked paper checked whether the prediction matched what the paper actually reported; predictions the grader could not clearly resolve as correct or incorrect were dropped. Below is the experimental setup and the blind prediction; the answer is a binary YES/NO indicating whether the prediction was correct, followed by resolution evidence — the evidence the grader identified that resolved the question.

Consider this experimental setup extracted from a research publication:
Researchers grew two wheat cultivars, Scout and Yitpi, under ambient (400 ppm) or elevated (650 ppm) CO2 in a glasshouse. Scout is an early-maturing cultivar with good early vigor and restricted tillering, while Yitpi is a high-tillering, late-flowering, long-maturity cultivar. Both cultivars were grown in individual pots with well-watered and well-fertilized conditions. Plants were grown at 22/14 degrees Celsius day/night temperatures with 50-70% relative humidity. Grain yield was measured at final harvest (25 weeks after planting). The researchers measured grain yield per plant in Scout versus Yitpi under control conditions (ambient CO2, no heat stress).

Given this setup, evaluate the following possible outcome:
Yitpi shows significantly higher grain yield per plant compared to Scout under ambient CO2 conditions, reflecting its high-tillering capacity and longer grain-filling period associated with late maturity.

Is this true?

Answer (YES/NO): NO